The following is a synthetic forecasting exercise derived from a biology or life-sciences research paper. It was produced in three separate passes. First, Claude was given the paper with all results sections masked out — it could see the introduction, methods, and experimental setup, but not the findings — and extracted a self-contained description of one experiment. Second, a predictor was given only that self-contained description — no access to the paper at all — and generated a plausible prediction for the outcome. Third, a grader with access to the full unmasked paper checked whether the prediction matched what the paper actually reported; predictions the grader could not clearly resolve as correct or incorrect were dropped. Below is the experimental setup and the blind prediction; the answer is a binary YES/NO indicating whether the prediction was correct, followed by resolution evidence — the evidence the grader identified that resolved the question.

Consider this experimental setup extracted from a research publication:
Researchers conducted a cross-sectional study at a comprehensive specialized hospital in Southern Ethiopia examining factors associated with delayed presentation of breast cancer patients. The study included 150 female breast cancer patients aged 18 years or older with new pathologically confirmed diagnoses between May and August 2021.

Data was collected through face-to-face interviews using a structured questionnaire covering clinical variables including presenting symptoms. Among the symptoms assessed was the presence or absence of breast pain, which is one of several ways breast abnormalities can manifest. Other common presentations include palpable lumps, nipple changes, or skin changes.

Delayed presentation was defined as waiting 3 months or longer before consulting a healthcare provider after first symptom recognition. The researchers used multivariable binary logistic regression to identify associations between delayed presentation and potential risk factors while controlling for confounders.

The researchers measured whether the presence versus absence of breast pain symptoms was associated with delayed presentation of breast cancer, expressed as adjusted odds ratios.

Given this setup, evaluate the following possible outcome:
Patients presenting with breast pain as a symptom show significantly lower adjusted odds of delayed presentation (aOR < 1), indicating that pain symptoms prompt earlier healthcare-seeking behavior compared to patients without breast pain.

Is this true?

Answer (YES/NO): YES